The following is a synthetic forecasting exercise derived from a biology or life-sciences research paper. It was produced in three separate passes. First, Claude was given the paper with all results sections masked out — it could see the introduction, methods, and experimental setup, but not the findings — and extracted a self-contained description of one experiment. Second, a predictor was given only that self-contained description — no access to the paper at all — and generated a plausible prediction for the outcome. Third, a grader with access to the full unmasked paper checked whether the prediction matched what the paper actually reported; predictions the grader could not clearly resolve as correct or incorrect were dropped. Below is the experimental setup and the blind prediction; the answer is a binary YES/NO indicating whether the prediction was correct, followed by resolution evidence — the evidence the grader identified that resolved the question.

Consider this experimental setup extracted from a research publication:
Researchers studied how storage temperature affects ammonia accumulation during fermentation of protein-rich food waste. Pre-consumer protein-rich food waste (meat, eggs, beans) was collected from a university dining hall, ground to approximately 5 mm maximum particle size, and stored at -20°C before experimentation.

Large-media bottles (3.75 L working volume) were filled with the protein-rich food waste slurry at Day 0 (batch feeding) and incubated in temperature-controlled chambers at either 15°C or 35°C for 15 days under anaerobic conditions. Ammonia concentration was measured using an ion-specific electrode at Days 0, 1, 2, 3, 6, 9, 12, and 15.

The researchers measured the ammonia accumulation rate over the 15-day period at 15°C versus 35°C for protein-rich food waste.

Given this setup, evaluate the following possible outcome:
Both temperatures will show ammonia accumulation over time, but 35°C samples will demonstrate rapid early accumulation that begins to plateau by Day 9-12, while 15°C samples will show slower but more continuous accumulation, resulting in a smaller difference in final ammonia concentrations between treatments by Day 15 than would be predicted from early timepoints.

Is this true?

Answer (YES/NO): NO